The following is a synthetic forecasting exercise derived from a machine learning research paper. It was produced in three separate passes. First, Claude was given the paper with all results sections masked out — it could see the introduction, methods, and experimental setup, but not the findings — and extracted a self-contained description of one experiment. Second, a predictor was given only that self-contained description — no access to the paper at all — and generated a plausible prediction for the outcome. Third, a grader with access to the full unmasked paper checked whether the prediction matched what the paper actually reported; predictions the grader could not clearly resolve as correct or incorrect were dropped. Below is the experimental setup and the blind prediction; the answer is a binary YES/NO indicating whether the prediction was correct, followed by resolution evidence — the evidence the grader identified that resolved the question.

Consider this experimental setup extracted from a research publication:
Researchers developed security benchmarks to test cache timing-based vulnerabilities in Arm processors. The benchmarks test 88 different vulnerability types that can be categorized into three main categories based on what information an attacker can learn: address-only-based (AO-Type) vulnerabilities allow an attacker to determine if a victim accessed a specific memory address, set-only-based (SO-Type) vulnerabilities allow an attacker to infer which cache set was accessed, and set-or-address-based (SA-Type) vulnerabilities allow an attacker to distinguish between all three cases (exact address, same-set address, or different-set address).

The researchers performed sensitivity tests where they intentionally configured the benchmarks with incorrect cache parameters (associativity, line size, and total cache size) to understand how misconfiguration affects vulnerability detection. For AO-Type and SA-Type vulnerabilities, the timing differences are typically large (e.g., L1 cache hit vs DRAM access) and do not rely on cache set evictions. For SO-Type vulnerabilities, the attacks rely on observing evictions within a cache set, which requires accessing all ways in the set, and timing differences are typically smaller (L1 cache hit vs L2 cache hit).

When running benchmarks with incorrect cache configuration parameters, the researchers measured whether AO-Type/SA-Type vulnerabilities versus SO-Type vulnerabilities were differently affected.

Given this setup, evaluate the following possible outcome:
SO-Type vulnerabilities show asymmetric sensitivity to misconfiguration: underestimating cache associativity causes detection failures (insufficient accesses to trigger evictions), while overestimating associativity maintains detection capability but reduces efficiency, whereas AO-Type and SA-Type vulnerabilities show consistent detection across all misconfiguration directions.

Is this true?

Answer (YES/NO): NO